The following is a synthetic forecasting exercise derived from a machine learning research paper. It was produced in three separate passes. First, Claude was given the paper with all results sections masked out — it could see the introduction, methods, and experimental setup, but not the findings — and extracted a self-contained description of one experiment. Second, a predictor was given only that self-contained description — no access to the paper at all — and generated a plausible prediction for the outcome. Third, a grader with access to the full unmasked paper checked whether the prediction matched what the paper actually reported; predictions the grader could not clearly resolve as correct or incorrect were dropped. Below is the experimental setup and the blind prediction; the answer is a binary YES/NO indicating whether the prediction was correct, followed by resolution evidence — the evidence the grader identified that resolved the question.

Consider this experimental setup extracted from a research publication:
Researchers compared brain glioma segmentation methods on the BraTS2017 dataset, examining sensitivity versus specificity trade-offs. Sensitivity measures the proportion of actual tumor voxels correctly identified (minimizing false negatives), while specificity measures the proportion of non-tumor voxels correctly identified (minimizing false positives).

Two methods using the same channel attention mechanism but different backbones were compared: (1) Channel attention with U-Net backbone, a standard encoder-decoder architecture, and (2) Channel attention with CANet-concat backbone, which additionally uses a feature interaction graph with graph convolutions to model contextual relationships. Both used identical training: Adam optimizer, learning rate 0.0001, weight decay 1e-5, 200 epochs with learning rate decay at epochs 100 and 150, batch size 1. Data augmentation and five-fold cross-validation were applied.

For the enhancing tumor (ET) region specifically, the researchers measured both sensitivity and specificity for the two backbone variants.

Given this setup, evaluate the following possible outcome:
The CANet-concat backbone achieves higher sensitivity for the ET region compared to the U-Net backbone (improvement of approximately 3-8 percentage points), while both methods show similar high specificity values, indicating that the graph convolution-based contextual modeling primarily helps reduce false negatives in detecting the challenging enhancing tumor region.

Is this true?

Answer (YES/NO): NO